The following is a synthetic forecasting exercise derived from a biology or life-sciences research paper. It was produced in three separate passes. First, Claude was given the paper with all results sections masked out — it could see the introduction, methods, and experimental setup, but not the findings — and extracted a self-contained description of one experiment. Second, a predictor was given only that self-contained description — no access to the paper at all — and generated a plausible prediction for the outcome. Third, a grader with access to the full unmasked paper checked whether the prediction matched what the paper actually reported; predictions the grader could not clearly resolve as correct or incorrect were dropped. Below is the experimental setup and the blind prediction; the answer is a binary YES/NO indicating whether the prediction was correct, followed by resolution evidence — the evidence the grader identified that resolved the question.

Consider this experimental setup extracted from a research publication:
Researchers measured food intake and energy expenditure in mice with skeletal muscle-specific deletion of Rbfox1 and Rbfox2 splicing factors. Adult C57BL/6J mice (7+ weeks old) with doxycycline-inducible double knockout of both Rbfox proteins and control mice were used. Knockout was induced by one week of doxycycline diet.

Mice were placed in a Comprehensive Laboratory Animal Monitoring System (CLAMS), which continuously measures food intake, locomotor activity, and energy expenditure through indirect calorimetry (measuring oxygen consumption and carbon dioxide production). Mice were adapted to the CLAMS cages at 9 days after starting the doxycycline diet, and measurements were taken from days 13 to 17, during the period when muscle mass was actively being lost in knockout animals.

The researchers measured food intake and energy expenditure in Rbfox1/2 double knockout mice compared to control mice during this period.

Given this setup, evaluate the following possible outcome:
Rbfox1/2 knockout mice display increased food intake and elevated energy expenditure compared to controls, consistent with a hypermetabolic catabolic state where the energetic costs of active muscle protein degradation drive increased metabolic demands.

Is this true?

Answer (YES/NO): NO